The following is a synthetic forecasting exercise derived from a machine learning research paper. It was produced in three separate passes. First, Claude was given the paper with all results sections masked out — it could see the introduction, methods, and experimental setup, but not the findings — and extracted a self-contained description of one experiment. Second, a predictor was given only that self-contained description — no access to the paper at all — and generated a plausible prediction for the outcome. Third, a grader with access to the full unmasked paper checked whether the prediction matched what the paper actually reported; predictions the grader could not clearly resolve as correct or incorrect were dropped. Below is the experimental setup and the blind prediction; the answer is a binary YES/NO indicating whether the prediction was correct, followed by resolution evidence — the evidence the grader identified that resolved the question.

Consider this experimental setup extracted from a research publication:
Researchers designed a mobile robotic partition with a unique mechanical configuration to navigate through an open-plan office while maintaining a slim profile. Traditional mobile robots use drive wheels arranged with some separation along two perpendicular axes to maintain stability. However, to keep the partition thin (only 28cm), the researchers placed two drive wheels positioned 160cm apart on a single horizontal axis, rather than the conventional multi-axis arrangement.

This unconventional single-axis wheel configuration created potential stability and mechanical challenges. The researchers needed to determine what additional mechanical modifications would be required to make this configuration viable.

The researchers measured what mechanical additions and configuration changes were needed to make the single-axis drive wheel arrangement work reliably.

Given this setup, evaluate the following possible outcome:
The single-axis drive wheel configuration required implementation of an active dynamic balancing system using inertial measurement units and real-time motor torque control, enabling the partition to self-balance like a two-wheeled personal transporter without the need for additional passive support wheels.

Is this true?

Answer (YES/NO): NO